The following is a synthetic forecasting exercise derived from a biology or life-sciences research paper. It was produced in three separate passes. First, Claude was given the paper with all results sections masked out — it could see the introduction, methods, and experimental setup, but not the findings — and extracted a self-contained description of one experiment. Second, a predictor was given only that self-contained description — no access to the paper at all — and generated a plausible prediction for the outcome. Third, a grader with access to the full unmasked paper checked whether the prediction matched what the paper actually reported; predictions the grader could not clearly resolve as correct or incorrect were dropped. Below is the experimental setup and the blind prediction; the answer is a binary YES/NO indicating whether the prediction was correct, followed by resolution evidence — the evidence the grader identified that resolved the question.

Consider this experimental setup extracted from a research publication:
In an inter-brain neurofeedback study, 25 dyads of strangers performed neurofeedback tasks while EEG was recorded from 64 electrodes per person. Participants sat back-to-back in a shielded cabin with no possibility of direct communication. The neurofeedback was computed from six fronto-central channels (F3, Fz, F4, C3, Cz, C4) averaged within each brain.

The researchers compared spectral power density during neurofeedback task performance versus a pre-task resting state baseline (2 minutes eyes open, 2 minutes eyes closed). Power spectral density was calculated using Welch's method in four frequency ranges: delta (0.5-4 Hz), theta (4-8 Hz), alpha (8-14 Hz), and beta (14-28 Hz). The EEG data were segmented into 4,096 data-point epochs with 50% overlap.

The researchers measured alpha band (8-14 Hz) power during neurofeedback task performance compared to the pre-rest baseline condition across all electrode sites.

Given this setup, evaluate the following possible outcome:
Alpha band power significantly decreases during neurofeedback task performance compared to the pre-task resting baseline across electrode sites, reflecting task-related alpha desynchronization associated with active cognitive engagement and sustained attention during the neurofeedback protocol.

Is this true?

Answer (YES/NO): YES